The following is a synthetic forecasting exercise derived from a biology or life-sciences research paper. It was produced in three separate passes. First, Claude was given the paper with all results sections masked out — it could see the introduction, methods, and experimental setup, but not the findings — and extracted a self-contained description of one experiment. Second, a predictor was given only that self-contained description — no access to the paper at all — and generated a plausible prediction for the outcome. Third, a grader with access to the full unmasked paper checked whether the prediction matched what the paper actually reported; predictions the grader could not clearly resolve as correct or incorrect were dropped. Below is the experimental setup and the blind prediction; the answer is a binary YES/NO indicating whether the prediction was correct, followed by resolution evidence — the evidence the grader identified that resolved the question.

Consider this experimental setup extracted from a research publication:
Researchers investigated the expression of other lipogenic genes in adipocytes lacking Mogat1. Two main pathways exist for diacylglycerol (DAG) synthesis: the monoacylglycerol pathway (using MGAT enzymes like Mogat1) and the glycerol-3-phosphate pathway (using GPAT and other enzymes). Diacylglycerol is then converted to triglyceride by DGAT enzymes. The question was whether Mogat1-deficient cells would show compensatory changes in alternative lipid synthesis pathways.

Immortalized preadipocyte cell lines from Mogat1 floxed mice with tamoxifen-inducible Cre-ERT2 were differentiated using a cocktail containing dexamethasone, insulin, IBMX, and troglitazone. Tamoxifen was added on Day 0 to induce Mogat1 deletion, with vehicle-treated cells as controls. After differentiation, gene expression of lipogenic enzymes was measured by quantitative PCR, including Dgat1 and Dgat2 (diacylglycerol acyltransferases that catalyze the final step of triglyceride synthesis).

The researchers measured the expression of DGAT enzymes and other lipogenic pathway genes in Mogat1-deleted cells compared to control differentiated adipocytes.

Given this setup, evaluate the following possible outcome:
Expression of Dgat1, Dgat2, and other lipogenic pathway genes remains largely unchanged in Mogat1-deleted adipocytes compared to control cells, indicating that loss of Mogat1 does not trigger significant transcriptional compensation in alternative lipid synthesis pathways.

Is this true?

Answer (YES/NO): NO